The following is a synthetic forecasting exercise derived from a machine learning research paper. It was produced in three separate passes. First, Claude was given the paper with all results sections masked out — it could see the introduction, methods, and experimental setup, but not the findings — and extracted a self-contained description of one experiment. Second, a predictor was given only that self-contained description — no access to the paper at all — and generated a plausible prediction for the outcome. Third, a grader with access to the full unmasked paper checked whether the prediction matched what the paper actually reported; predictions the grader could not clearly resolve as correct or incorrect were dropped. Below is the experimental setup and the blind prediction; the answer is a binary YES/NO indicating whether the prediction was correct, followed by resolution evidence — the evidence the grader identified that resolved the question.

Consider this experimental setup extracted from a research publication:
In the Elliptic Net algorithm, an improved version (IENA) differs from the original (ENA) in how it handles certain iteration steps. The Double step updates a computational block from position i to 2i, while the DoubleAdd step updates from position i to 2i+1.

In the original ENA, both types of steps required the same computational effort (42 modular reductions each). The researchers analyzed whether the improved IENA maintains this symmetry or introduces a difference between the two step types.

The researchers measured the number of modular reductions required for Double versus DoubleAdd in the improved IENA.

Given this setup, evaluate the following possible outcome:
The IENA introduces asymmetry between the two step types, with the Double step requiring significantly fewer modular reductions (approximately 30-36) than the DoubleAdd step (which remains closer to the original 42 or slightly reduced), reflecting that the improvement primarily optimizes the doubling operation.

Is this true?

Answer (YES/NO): NO